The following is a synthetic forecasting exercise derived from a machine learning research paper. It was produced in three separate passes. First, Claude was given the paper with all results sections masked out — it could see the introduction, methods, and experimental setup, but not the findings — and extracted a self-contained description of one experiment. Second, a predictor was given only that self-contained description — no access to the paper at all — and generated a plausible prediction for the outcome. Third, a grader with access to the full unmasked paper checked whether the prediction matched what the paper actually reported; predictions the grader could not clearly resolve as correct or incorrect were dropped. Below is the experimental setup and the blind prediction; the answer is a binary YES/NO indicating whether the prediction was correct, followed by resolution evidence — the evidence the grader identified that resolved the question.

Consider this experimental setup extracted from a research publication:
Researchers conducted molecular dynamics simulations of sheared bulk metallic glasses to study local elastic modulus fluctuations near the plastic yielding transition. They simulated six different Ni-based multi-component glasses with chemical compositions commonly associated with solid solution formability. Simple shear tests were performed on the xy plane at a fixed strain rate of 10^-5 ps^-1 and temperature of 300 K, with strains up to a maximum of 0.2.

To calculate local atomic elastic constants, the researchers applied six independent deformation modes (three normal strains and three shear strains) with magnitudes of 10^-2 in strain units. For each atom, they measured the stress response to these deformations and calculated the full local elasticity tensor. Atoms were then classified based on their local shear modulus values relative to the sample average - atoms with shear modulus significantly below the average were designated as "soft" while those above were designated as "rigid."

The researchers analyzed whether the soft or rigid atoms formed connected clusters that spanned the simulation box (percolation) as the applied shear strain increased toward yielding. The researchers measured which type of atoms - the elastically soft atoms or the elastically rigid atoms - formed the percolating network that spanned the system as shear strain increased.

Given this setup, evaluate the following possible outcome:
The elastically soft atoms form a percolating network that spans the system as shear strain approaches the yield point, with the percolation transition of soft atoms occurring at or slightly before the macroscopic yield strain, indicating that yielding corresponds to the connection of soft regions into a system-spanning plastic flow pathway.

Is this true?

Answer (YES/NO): YES